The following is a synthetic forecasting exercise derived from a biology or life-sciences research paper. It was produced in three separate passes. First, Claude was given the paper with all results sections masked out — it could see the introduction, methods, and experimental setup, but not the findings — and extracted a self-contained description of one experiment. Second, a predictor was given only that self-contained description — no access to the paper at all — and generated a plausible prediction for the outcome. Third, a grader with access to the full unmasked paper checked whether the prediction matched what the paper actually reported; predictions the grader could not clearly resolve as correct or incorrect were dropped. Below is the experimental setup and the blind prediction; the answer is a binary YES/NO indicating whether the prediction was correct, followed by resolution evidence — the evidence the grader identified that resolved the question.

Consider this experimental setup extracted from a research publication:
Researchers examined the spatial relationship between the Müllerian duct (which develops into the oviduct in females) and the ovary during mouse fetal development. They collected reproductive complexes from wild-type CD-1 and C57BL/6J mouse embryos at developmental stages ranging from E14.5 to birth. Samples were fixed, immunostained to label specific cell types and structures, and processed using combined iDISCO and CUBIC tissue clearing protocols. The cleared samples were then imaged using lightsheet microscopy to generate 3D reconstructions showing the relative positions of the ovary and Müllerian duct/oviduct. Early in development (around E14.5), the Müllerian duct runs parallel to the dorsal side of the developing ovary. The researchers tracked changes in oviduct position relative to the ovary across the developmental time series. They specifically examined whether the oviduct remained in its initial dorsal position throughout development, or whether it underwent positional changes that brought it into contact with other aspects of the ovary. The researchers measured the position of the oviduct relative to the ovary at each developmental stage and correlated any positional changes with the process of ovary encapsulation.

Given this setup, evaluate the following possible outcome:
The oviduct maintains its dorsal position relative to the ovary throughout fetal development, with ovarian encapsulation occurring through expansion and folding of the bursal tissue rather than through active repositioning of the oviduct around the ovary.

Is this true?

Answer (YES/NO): NO